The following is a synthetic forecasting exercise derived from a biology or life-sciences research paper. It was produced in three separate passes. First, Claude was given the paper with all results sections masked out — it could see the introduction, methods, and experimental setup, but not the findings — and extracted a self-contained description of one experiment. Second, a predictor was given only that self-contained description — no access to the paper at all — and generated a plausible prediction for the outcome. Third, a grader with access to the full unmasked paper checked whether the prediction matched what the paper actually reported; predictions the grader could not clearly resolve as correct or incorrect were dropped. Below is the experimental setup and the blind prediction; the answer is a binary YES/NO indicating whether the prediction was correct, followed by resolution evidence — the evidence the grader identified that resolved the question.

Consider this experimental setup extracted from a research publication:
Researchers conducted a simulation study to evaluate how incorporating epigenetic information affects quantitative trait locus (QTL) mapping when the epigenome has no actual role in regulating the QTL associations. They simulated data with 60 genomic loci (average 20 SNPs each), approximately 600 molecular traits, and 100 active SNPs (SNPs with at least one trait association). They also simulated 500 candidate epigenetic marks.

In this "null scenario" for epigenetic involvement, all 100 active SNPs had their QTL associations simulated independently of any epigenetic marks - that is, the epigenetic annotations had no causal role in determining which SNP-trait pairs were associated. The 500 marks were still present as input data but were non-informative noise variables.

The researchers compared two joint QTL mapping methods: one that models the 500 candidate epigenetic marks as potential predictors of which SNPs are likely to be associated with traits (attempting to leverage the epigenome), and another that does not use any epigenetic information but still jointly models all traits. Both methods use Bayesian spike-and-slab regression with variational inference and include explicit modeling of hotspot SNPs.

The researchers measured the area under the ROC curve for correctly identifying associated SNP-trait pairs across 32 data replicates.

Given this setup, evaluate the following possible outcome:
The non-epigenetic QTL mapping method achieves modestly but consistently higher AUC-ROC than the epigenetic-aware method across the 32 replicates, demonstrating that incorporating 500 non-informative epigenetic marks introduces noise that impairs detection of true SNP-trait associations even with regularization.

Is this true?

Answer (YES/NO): NO